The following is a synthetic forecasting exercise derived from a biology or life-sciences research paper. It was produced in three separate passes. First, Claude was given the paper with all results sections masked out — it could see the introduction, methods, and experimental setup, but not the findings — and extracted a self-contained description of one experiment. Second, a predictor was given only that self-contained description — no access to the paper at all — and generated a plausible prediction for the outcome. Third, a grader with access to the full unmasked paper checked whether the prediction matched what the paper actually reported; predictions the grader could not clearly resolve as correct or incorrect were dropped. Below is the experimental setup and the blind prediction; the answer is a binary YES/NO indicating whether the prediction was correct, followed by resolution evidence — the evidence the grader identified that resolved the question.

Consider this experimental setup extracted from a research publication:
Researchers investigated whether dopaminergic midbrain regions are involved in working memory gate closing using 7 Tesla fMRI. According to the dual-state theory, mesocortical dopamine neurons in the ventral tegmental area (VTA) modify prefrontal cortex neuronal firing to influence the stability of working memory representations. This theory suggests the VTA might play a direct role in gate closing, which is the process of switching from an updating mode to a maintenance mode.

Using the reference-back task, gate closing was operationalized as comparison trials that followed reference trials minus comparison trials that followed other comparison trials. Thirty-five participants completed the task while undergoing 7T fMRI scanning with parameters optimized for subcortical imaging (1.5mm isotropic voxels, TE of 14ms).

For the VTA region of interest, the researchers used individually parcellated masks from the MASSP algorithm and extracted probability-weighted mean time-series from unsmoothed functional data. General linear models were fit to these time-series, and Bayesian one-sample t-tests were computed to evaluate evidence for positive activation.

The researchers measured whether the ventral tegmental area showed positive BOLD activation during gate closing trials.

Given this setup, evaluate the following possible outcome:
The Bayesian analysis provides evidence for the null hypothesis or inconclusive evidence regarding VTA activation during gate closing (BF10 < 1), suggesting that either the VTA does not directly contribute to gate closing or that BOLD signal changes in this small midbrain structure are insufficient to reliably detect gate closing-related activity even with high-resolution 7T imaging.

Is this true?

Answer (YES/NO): YES